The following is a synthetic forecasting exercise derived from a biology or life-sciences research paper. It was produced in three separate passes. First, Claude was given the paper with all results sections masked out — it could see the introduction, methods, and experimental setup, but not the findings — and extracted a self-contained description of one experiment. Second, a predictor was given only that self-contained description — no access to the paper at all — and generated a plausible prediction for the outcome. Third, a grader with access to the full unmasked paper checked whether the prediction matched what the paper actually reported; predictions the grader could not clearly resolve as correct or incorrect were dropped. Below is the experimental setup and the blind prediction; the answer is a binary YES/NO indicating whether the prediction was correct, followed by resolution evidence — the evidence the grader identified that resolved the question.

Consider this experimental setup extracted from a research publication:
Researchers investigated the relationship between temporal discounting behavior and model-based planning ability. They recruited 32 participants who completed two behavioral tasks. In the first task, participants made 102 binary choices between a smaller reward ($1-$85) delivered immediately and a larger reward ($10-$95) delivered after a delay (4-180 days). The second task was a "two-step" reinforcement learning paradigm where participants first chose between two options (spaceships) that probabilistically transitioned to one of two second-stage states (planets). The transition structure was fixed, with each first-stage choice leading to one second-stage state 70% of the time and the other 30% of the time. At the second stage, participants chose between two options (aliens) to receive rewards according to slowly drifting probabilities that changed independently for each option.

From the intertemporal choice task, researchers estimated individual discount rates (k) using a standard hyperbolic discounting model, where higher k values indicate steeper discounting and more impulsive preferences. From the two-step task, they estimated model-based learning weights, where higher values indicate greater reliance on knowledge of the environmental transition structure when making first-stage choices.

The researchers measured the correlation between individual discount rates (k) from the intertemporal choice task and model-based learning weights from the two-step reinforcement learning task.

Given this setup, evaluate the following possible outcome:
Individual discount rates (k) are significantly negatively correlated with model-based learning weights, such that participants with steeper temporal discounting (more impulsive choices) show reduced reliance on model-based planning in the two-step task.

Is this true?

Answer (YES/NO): NO